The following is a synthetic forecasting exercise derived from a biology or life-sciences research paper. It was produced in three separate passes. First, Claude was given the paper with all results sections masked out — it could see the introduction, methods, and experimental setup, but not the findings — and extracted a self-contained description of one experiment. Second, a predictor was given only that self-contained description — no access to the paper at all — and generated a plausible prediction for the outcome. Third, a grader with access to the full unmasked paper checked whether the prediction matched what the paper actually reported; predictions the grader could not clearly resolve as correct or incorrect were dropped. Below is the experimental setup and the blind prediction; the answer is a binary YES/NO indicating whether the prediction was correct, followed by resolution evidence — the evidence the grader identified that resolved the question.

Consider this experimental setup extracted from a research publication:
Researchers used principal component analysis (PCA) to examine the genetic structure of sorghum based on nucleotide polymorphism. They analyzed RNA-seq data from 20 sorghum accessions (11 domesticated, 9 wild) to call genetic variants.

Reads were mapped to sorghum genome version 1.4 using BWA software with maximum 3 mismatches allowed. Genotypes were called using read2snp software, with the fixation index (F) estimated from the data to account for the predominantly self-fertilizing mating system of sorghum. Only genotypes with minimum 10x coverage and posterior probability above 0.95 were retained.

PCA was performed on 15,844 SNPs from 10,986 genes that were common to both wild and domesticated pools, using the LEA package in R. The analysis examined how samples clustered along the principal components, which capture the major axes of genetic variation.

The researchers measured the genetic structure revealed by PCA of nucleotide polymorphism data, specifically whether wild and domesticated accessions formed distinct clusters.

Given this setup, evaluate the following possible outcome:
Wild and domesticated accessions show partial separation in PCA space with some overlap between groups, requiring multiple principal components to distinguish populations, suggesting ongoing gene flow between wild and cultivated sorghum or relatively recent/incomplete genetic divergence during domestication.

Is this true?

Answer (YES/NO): NO